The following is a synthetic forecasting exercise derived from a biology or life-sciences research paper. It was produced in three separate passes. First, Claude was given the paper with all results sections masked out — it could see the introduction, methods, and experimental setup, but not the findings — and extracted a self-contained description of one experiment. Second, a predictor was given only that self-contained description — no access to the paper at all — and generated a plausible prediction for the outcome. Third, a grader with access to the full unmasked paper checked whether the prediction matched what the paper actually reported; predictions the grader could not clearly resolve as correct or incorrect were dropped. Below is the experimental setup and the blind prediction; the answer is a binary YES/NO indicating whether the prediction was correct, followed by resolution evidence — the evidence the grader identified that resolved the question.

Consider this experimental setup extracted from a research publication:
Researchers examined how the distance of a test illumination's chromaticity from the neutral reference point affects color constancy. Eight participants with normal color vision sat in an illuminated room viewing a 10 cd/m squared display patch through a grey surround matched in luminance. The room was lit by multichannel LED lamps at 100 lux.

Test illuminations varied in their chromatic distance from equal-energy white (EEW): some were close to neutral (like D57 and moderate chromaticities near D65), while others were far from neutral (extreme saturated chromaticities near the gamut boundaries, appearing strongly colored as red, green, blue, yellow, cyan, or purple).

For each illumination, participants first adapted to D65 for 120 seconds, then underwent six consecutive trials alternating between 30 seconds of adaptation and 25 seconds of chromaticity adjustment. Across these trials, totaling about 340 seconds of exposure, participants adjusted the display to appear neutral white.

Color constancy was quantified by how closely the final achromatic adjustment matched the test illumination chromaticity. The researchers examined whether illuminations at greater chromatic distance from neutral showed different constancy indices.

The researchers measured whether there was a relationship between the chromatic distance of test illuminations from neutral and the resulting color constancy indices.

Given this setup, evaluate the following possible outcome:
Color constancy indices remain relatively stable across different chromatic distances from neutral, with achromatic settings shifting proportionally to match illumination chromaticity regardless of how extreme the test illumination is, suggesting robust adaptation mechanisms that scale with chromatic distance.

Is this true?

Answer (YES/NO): YES